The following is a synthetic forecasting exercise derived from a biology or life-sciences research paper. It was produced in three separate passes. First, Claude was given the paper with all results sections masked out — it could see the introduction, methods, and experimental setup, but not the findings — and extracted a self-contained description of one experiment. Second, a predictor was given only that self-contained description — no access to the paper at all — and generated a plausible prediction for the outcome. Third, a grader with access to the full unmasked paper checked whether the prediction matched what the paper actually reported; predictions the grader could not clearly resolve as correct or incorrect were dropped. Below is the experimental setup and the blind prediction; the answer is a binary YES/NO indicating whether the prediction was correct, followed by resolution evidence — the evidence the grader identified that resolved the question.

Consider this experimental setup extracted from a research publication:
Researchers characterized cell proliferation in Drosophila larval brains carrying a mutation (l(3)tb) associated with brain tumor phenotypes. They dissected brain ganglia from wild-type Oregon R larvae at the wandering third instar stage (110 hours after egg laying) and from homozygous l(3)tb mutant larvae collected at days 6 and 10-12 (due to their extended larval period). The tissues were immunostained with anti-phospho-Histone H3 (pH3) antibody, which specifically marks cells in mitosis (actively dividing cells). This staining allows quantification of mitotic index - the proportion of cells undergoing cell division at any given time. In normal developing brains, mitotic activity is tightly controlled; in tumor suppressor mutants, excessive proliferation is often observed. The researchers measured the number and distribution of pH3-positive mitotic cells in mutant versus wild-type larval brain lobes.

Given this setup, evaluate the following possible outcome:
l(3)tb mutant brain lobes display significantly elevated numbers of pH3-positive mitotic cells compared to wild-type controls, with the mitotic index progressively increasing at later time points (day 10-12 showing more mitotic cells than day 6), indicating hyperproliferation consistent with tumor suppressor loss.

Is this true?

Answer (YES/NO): YES